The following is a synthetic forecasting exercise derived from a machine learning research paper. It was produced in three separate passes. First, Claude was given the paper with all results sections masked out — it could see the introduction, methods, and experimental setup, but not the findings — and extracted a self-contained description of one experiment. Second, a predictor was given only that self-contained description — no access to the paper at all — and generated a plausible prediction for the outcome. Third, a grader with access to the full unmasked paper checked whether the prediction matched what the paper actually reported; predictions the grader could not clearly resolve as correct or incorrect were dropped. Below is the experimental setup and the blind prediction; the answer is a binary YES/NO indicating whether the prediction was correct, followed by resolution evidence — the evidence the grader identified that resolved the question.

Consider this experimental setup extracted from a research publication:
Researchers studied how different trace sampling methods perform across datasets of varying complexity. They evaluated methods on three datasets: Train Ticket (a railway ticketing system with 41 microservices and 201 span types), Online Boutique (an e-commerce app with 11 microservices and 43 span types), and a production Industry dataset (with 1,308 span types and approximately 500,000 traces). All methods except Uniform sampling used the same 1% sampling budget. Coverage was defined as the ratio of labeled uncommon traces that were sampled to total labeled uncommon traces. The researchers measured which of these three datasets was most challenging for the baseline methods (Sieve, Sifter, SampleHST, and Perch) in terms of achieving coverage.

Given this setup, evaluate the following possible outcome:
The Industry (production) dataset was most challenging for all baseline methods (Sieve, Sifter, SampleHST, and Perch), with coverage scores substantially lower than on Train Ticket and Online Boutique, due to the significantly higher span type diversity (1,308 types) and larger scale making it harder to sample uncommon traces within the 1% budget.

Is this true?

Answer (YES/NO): YES